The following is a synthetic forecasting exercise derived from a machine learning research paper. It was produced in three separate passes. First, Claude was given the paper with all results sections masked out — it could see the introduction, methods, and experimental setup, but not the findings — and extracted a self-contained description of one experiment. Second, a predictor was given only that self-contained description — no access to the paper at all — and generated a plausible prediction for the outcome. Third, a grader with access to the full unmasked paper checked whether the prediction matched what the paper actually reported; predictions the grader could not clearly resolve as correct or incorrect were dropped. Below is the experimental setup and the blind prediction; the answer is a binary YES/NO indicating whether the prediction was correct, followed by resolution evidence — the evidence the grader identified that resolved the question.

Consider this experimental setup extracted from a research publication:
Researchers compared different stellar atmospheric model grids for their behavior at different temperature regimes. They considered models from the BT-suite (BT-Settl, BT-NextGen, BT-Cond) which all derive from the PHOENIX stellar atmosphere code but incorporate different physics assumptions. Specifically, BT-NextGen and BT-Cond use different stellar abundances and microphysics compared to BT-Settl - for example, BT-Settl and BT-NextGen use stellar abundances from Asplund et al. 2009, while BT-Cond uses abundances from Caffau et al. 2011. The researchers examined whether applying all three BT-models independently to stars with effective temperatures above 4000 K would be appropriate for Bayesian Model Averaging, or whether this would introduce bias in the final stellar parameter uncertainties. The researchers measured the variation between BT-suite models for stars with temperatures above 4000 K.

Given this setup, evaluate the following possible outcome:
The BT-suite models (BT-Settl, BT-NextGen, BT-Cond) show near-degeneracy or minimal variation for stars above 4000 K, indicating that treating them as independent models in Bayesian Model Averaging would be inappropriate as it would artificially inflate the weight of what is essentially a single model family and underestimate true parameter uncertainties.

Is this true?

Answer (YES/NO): YES